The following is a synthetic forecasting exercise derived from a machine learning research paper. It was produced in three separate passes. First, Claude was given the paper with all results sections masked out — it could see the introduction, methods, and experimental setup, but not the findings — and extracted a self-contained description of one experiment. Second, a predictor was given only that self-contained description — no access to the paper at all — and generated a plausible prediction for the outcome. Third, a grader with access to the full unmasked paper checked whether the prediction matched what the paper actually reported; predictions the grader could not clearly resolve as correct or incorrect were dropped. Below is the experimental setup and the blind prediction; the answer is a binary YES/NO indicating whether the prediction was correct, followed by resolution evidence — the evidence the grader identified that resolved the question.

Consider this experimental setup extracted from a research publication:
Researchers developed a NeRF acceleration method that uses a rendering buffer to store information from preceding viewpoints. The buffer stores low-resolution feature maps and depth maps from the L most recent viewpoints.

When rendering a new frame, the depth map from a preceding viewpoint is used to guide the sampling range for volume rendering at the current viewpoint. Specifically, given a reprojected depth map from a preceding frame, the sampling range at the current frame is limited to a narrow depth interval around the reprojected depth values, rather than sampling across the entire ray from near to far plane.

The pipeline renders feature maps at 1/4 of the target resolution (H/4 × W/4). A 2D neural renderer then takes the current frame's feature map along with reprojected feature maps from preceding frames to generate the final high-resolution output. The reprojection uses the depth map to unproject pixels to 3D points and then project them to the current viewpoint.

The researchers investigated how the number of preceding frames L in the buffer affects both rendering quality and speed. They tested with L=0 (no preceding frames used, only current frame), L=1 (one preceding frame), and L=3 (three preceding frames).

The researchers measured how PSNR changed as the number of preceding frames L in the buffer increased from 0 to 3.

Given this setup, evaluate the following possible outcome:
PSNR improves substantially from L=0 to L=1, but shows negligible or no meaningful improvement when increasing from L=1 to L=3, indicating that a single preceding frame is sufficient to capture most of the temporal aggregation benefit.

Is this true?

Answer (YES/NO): NO